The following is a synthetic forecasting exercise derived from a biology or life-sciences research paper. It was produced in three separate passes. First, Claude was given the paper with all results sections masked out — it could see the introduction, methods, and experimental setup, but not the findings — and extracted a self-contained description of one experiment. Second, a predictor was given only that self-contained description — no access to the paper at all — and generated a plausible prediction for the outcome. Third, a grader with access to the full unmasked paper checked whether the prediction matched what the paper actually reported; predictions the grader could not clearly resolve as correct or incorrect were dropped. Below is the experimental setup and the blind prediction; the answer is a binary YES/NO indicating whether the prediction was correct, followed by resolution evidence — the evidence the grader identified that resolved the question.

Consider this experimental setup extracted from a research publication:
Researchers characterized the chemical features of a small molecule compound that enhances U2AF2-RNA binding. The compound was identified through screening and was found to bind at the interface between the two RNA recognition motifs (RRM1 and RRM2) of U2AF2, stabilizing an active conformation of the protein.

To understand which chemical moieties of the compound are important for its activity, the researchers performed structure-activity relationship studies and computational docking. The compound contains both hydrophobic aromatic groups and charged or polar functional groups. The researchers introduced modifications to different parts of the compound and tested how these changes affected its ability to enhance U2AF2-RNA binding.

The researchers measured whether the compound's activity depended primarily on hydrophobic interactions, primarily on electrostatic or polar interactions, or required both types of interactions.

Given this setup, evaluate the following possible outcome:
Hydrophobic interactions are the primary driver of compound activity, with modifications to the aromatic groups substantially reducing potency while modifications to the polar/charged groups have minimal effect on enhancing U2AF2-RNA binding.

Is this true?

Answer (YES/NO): NO